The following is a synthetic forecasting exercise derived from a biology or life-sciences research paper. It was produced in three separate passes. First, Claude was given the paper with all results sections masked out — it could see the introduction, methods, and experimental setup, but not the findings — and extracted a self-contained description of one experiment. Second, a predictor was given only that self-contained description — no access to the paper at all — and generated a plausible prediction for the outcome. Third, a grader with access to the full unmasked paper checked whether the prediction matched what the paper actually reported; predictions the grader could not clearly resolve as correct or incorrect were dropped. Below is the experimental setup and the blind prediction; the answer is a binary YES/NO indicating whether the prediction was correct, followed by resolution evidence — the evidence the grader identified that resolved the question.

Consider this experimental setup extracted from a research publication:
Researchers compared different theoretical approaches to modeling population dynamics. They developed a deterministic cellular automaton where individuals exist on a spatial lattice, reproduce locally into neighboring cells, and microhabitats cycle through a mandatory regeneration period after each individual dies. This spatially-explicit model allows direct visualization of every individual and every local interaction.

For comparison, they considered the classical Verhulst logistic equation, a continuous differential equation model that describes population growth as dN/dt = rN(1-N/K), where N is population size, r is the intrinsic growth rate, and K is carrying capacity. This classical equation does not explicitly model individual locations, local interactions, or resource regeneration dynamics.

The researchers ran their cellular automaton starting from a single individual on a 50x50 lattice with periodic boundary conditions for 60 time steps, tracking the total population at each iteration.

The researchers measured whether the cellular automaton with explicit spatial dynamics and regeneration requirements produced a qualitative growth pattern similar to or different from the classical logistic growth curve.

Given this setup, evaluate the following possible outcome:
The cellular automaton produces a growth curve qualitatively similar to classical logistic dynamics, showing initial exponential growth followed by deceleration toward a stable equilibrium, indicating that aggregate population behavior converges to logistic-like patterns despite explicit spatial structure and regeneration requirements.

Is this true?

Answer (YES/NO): YES